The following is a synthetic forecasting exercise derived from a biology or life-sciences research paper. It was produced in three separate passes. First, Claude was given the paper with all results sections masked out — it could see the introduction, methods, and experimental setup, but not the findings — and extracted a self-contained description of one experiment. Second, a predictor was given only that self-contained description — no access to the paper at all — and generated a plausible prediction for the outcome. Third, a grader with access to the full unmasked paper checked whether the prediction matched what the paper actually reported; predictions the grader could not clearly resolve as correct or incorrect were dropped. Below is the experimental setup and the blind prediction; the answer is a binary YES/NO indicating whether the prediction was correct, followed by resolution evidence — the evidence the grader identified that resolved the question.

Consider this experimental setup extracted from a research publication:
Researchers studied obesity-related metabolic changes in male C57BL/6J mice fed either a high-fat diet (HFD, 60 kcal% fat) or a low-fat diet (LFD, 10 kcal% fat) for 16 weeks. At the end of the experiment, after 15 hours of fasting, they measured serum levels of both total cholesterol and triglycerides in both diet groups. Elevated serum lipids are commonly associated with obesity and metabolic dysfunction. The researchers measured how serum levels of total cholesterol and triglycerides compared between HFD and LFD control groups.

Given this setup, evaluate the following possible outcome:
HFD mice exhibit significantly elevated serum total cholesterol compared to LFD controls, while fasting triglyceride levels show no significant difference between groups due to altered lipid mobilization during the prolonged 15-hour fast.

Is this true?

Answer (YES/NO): YES